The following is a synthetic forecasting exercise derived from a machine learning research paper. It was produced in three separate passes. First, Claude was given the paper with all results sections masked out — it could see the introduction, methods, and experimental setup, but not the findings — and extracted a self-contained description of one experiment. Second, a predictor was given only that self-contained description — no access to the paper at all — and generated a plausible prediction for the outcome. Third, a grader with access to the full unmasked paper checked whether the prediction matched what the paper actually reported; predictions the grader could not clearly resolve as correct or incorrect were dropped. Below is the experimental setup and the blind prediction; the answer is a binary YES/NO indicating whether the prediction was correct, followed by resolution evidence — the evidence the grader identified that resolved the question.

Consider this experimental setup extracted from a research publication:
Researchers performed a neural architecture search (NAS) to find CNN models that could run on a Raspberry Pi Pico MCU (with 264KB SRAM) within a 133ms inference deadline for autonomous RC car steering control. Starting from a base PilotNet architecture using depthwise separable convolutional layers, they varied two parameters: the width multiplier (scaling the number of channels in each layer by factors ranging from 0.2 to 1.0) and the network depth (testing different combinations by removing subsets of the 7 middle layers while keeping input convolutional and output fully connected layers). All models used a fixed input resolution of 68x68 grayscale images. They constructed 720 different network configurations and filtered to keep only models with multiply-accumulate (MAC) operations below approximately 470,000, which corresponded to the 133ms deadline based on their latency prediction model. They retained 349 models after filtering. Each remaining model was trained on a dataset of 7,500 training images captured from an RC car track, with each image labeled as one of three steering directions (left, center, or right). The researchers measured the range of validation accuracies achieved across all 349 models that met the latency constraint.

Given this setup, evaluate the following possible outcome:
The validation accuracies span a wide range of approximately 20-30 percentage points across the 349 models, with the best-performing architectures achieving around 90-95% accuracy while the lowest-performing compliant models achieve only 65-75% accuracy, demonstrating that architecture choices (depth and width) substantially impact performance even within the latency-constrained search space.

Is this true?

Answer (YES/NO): NO